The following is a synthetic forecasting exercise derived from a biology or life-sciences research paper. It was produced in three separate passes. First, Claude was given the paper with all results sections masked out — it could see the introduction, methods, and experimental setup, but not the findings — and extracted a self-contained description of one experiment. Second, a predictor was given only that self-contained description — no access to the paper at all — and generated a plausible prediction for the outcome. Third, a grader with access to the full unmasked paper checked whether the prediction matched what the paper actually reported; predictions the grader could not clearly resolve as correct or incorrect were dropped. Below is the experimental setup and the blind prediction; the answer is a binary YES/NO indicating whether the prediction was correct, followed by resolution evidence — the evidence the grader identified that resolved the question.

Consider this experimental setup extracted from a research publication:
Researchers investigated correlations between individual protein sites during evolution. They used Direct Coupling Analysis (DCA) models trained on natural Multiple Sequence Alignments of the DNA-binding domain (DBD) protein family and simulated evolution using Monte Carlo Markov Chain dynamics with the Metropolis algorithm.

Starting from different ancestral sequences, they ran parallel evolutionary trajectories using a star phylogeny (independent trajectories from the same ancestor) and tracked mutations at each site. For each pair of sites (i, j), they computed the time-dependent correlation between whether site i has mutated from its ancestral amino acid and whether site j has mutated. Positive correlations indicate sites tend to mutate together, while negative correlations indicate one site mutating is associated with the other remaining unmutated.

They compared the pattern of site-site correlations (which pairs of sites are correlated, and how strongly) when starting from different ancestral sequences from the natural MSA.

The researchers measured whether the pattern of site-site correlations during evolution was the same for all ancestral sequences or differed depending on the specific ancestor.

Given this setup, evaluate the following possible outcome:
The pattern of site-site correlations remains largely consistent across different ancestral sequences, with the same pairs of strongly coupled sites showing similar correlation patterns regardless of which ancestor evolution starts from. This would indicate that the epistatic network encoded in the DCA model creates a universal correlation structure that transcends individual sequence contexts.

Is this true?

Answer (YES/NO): NO